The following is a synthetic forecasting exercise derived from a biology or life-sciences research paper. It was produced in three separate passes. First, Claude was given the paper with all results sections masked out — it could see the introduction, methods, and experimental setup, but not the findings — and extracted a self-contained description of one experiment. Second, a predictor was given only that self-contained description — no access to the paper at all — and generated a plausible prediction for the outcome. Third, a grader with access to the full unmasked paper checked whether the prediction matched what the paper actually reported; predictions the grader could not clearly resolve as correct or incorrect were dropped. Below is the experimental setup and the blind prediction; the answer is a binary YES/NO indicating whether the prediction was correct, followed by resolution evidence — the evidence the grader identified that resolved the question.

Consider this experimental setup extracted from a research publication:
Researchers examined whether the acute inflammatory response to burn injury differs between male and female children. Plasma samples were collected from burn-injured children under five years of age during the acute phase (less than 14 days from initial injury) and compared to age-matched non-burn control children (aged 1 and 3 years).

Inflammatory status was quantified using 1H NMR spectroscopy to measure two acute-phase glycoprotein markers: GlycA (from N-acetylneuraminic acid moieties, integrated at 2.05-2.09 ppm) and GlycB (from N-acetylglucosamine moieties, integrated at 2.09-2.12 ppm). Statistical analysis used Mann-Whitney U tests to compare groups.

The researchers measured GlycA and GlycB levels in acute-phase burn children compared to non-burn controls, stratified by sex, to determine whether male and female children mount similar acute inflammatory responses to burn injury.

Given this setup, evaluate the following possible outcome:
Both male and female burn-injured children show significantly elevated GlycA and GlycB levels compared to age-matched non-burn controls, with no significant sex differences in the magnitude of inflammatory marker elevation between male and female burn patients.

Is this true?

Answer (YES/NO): NO